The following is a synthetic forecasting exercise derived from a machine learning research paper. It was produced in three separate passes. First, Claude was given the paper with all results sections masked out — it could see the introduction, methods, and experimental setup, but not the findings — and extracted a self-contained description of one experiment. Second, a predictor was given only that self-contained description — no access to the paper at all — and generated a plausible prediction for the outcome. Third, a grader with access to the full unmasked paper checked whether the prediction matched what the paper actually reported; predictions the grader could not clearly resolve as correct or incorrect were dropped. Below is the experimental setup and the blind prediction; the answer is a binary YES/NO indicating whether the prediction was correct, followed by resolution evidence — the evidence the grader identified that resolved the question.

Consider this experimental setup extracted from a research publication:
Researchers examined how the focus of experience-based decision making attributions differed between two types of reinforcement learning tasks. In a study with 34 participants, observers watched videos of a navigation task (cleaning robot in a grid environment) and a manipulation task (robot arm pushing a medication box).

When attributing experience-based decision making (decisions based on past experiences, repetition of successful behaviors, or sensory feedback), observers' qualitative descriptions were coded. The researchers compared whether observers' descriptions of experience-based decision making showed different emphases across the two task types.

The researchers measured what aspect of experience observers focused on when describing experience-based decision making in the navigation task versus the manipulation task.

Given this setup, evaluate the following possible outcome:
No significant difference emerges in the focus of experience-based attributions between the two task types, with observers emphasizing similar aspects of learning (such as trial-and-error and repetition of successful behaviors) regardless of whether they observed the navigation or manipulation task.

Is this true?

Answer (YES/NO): NO